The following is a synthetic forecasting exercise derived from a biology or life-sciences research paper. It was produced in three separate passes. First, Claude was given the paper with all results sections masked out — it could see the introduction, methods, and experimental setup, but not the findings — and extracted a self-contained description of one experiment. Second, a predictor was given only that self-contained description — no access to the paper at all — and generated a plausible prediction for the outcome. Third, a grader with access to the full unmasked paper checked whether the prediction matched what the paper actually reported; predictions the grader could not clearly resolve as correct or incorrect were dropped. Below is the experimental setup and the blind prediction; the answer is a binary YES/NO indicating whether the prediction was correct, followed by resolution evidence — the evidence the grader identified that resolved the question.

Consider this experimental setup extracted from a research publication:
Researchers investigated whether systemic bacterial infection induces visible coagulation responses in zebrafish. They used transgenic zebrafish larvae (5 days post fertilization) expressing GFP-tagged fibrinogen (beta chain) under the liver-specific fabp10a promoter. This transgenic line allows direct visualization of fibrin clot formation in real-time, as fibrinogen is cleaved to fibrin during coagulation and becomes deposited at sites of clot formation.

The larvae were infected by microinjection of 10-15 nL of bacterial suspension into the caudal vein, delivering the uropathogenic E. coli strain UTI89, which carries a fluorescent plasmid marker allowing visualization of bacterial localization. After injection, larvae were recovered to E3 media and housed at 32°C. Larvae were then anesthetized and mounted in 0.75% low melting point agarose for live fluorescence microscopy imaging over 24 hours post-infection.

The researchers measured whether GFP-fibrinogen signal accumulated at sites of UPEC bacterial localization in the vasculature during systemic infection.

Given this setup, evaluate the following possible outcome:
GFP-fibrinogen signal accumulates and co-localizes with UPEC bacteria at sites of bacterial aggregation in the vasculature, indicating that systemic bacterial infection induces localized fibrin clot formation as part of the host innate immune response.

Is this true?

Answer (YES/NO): YES